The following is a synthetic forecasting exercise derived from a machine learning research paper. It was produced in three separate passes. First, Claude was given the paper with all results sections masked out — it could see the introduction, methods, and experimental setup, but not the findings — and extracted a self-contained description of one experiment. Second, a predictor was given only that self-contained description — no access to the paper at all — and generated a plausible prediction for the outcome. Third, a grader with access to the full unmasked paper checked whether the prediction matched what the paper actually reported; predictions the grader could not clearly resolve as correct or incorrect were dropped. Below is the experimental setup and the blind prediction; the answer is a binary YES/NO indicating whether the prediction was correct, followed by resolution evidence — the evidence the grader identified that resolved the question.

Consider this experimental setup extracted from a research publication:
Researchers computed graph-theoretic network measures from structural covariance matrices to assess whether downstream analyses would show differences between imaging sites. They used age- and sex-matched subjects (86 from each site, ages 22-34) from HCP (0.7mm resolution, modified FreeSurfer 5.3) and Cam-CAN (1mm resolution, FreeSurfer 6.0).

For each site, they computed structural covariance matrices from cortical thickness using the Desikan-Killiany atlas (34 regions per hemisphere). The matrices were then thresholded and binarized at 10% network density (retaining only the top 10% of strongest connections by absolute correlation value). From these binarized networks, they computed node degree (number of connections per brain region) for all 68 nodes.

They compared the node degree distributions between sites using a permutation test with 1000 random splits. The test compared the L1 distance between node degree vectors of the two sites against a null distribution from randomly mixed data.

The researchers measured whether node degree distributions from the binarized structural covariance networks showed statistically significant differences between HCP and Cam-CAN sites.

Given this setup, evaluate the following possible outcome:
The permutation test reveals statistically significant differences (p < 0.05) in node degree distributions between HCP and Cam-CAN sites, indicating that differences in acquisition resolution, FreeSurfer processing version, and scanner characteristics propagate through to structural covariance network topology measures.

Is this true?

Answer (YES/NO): YES